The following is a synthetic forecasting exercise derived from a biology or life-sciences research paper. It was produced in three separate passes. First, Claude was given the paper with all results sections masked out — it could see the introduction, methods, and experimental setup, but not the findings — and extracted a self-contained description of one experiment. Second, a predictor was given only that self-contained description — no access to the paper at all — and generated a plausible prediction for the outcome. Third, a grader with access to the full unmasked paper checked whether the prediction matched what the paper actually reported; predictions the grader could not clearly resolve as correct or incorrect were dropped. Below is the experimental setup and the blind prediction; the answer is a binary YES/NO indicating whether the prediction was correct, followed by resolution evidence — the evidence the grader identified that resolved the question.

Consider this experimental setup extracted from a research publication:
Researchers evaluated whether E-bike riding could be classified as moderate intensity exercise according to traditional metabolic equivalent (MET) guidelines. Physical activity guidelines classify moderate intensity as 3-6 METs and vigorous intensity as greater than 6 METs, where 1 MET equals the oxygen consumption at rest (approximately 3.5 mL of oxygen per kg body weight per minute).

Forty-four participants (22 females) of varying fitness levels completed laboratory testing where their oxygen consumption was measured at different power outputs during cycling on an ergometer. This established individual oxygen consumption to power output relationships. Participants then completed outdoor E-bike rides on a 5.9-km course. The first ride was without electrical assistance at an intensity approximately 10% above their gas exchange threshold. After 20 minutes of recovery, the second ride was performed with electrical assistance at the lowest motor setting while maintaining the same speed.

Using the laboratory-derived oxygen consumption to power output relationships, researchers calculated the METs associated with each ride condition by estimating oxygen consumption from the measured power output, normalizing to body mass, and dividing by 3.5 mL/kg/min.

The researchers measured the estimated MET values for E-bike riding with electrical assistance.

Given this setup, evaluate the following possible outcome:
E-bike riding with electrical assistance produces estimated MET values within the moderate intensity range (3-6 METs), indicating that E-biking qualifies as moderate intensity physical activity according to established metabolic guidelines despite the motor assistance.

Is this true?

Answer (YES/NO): YES